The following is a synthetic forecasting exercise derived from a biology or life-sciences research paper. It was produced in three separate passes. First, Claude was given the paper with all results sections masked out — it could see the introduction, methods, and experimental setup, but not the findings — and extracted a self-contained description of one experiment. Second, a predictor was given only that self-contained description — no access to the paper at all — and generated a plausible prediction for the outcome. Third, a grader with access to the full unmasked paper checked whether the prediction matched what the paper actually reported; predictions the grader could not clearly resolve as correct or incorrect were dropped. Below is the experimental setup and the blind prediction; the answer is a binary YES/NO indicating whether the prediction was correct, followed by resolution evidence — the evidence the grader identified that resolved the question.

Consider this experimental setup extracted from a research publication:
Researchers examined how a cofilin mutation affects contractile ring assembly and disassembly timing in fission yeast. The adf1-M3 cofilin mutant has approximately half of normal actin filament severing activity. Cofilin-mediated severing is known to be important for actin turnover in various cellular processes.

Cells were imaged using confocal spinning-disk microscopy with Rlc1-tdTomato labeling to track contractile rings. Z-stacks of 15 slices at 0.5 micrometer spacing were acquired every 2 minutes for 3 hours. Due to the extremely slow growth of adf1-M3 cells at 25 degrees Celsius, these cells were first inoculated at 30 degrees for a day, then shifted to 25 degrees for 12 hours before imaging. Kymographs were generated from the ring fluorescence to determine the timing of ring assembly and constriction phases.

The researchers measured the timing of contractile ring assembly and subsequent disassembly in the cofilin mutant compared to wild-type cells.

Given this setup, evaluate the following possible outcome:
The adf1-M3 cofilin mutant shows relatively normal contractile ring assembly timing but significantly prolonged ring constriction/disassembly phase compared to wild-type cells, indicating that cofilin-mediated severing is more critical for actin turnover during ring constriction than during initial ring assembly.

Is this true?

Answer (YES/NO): NO